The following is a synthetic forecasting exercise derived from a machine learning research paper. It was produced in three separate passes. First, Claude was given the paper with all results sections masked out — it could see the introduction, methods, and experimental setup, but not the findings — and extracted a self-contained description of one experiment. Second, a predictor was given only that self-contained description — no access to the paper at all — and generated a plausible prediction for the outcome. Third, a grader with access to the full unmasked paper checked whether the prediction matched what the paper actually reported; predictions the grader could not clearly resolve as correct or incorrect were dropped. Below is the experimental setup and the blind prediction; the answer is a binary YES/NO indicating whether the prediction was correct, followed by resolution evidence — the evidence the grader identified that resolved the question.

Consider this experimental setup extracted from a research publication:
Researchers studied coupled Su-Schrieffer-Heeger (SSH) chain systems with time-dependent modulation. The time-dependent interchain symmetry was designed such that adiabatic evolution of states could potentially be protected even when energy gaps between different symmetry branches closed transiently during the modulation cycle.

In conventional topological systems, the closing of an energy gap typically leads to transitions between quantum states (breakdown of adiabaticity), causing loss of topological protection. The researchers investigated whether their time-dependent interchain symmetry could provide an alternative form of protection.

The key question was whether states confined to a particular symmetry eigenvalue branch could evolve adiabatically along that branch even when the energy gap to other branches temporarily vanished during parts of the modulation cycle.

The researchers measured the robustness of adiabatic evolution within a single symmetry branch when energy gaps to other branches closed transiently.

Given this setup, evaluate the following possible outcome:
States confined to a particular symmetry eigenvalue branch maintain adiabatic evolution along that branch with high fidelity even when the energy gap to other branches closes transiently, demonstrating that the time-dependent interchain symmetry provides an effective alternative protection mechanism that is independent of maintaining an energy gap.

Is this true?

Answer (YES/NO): YES